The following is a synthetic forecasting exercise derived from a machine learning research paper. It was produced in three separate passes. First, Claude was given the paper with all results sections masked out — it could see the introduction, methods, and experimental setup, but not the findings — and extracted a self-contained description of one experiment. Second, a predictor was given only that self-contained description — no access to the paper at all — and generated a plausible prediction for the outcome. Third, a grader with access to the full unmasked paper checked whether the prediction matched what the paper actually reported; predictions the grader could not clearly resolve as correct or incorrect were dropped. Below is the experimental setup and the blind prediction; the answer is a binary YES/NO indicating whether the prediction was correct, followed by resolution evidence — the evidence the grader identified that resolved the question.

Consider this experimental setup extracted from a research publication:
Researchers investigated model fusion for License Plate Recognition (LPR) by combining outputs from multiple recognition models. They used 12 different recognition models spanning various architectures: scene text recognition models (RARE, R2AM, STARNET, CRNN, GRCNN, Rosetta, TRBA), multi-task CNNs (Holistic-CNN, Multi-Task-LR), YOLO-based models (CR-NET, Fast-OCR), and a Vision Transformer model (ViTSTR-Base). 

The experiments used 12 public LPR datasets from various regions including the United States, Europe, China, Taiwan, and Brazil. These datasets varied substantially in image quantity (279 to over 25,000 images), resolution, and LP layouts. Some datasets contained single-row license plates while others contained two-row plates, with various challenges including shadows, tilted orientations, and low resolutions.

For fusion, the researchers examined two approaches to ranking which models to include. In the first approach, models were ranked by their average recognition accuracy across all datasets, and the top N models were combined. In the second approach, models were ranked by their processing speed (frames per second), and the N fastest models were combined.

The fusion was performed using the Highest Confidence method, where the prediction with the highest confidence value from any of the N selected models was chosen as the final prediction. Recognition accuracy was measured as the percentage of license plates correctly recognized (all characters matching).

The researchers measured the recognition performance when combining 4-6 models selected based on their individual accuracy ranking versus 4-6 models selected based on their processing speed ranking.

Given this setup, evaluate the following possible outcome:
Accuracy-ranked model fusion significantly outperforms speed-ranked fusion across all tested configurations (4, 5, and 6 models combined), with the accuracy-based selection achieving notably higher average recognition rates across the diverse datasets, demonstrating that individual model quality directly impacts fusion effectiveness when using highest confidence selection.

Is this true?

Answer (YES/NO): NO